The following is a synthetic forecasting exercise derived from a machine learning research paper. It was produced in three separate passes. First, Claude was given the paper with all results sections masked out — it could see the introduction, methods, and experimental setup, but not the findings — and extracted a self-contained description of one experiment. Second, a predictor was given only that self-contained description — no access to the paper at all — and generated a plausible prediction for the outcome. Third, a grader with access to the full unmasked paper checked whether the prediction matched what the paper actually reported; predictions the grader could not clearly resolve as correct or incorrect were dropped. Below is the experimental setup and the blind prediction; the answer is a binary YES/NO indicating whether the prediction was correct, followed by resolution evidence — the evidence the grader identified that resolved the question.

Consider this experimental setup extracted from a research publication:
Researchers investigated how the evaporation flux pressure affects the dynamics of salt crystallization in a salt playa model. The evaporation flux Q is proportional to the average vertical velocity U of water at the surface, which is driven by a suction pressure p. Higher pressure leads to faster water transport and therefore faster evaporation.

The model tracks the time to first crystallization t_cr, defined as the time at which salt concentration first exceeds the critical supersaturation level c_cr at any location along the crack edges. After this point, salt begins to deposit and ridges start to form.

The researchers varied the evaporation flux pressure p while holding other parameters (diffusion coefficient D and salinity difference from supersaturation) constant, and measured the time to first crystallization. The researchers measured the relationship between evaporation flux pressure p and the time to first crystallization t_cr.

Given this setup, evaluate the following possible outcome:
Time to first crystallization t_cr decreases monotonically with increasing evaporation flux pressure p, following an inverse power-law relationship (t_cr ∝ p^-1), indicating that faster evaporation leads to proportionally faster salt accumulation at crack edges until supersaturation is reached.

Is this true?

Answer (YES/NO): NO